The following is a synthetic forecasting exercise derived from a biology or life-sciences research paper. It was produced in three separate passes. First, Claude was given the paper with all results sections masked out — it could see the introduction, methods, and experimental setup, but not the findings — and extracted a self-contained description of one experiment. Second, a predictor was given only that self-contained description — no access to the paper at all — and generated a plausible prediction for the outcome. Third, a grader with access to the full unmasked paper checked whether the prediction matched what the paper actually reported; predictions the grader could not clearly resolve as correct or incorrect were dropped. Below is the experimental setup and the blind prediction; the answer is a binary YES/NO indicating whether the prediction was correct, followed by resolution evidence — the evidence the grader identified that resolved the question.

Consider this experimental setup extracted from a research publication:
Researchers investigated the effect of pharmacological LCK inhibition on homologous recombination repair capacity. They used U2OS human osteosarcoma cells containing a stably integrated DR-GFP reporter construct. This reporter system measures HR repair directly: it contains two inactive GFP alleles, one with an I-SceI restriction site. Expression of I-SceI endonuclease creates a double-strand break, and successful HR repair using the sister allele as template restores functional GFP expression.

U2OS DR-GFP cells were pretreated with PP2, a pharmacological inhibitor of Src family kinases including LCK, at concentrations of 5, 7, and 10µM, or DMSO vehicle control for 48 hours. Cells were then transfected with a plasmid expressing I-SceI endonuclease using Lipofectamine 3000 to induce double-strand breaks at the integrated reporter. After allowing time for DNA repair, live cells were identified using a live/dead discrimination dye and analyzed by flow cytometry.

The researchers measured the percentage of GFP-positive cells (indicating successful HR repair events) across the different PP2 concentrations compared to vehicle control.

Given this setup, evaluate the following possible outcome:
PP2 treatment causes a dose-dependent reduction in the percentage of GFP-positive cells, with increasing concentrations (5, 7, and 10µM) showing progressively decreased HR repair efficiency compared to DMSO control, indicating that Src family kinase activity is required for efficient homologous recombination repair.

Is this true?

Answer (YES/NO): YES